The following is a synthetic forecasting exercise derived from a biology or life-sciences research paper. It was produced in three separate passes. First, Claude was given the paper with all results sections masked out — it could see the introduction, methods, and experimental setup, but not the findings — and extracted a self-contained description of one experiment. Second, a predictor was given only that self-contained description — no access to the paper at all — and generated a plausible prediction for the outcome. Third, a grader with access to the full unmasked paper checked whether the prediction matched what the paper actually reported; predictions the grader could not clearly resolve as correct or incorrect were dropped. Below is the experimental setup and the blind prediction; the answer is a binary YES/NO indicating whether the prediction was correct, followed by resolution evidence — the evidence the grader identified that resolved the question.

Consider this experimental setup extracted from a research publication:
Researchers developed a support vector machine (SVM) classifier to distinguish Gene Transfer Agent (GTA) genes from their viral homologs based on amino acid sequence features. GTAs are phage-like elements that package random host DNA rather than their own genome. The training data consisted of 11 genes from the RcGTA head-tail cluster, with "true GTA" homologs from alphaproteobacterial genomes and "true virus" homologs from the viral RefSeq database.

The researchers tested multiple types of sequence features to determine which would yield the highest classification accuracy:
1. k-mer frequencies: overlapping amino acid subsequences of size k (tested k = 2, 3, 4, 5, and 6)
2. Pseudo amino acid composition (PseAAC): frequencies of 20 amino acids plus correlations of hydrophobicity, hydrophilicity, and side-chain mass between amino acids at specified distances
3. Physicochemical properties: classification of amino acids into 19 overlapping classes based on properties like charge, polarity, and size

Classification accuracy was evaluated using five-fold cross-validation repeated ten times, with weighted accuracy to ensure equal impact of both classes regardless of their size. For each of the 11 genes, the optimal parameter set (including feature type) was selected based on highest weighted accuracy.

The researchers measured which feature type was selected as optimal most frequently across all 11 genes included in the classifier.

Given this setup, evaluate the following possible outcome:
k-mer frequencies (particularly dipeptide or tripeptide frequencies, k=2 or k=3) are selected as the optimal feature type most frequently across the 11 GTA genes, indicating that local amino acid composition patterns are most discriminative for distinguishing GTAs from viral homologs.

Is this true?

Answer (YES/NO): YES